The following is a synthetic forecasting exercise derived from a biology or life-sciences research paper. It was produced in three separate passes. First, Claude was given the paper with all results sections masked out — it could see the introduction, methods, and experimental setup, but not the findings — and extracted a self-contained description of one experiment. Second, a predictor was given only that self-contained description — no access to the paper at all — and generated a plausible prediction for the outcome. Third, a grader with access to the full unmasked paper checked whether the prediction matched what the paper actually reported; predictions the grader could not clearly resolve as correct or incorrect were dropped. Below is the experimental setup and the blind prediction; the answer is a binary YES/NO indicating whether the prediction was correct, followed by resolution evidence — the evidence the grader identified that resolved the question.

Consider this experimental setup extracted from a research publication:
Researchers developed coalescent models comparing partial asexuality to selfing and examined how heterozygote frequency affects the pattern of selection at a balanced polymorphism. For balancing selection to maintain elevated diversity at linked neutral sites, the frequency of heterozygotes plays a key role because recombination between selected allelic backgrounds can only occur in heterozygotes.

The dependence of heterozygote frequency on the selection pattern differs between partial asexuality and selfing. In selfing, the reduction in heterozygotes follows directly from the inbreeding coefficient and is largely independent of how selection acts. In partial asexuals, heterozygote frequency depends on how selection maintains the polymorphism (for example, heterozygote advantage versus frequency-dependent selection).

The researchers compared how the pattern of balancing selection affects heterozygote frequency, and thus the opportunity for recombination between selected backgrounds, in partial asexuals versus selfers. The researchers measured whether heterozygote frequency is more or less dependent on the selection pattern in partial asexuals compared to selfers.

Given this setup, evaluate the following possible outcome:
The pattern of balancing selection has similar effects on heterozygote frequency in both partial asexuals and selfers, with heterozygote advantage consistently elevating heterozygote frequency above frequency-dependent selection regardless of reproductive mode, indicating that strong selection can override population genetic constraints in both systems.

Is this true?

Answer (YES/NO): NO